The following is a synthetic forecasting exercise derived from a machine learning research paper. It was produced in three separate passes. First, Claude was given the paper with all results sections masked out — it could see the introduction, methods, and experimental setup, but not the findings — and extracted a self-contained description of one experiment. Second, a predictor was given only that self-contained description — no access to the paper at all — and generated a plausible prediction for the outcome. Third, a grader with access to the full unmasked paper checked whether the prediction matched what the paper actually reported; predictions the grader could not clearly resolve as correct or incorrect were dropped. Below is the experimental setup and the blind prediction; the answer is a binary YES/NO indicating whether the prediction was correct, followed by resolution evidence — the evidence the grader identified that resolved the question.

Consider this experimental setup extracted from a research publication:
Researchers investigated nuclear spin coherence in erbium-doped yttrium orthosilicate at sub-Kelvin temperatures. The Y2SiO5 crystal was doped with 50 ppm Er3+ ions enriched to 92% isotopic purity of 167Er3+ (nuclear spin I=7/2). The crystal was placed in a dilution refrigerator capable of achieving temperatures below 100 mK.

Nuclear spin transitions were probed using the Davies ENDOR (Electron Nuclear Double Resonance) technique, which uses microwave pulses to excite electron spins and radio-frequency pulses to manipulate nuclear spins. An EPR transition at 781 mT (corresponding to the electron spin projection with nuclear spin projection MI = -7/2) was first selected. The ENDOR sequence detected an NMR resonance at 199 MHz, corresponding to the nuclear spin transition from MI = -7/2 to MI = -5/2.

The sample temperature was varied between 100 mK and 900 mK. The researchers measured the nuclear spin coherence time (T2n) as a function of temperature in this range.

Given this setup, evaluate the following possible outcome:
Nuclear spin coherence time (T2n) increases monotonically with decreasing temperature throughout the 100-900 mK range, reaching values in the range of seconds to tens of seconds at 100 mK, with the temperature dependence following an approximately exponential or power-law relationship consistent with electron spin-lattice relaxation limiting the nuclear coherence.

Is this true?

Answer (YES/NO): NO